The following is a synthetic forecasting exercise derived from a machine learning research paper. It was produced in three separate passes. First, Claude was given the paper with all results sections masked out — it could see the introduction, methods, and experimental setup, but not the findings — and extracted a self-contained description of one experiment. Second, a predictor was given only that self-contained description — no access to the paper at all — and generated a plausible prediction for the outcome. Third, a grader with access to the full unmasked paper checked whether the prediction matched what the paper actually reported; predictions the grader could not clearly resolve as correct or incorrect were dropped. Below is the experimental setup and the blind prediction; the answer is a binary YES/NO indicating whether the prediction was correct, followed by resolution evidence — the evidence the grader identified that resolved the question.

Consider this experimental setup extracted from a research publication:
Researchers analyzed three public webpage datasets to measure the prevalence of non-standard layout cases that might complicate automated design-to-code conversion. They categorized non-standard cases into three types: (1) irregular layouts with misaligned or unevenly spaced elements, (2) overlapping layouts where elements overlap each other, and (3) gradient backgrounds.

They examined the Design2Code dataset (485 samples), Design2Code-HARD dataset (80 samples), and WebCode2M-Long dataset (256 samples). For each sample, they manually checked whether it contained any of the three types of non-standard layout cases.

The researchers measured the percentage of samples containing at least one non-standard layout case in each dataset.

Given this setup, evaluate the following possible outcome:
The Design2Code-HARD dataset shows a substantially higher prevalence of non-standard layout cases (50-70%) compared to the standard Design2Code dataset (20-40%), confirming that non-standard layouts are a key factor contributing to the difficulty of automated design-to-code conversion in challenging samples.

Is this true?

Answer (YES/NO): NO